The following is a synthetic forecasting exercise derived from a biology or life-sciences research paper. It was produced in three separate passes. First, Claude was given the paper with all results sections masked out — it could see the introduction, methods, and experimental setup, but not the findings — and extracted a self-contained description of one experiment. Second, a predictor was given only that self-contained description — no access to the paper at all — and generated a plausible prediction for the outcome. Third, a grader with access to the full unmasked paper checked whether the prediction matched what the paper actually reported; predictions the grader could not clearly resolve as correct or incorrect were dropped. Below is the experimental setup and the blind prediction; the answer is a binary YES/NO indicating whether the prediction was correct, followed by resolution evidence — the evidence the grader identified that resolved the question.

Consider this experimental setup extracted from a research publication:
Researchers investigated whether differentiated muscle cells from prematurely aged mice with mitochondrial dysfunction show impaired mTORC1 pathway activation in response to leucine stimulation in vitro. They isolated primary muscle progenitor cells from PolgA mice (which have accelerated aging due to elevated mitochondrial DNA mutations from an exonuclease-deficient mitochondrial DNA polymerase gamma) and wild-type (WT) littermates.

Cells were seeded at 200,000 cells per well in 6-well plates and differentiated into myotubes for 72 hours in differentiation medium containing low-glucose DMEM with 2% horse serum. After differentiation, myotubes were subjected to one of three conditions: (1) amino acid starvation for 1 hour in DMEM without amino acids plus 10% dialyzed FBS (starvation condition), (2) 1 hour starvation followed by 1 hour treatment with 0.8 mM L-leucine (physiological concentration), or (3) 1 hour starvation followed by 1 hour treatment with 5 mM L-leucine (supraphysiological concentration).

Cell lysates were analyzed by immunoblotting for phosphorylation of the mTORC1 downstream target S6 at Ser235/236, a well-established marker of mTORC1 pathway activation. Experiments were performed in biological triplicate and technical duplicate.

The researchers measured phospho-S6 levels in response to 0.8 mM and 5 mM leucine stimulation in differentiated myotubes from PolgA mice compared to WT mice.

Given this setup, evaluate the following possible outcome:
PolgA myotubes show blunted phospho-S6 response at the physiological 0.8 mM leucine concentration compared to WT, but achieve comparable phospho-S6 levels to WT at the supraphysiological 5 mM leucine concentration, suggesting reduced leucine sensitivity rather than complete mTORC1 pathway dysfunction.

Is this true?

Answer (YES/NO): NO